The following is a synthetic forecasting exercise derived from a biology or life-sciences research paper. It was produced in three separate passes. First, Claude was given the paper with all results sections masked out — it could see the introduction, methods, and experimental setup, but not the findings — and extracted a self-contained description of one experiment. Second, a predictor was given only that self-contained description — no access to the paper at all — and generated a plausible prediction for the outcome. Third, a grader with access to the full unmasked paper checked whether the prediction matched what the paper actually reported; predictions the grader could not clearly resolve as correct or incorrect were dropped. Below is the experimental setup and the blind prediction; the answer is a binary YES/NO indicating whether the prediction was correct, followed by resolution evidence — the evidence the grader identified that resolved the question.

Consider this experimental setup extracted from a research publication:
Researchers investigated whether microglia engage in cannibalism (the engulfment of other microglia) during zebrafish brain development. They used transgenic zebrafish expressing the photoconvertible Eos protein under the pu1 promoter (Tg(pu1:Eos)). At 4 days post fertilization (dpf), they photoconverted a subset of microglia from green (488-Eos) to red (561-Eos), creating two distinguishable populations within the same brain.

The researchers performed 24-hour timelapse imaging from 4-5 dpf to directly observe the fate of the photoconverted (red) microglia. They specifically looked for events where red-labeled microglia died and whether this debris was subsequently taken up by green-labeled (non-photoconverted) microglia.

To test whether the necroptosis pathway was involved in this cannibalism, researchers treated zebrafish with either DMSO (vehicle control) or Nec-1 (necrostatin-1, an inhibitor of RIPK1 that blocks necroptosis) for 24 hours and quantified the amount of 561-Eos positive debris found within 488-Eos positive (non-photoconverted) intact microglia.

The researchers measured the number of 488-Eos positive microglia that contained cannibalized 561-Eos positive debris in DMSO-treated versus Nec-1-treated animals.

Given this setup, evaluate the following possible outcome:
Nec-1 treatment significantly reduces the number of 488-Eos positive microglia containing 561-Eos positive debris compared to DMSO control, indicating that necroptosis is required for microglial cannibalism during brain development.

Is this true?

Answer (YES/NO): YES